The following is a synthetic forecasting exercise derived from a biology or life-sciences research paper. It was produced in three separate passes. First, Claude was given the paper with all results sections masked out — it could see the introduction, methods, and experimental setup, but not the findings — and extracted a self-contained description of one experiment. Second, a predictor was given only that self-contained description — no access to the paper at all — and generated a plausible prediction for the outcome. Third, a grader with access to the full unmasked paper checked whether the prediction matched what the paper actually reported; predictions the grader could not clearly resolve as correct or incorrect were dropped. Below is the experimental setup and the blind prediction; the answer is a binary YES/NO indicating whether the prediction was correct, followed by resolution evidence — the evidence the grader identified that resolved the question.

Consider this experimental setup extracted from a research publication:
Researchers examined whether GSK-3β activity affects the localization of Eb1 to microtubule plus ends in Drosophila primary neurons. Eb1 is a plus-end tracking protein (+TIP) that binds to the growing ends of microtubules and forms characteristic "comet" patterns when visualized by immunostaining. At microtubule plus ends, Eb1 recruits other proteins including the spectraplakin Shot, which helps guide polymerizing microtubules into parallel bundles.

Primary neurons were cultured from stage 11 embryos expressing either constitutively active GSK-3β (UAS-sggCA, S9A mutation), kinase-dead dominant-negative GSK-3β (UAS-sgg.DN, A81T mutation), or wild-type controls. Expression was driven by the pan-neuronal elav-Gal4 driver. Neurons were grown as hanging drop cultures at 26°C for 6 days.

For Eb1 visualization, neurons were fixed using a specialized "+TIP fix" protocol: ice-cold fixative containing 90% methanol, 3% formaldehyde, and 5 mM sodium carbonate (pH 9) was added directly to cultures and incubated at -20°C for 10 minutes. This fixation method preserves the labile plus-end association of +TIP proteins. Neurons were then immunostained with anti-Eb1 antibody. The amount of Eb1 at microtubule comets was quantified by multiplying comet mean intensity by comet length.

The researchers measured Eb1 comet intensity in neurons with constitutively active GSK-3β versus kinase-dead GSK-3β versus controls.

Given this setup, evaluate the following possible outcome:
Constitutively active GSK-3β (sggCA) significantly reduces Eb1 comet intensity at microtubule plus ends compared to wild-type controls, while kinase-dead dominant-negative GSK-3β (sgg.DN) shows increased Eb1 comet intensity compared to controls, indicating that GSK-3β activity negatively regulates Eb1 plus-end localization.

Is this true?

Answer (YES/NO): NO